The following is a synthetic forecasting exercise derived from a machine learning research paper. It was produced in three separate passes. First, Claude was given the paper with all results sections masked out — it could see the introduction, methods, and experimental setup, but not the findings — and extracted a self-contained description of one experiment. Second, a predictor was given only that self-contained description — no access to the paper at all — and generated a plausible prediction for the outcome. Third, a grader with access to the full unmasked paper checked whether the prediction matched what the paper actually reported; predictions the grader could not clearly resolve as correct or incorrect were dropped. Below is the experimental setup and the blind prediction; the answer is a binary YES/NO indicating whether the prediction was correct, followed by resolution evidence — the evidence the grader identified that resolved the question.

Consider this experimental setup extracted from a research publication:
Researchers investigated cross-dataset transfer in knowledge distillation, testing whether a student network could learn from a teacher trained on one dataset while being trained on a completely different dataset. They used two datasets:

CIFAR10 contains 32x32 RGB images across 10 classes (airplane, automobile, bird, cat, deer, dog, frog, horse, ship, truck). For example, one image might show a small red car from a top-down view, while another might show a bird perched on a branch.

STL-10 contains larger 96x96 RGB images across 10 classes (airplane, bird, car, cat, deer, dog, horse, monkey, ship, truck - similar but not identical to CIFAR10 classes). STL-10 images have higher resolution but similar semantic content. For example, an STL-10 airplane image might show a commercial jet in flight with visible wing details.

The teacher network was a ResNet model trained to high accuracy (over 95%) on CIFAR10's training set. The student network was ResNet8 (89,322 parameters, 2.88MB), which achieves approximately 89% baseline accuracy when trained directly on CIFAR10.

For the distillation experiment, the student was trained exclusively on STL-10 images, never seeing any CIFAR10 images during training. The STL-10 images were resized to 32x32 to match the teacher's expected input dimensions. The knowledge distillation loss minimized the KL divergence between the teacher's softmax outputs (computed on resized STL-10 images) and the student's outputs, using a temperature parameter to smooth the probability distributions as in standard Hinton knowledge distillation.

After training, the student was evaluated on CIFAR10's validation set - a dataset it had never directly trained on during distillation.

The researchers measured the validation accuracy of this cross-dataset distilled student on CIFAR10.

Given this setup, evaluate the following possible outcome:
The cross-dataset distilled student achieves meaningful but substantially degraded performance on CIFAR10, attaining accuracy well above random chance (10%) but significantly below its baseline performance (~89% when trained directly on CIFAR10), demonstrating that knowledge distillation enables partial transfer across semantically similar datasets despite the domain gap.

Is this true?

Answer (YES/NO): YES